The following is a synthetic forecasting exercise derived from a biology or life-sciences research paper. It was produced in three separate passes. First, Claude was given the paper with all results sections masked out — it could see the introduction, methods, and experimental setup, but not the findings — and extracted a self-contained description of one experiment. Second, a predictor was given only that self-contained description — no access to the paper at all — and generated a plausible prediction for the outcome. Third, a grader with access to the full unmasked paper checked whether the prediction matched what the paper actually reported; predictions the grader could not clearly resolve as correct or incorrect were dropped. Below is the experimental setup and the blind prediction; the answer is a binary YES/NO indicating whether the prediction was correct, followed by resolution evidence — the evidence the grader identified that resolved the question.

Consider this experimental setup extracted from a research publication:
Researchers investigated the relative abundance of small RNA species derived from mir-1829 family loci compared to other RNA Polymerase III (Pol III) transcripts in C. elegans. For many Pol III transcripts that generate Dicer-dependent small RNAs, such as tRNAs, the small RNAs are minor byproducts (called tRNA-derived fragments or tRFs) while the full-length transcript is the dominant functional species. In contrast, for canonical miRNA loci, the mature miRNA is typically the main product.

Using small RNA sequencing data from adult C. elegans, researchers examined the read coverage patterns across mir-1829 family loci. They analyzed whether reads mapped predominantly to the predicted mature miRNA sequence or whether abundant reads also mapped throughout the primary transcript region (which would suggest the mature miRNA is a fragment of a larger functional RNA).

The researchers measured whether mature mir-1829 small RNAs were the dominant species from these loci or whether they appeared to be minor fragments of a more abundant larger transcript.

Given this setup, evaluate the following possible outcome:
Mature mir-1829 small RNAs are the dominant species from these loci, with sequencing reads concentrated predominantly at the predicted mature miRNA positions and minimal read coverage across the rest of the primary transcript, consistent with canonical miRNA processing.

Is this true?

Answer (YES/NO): YES